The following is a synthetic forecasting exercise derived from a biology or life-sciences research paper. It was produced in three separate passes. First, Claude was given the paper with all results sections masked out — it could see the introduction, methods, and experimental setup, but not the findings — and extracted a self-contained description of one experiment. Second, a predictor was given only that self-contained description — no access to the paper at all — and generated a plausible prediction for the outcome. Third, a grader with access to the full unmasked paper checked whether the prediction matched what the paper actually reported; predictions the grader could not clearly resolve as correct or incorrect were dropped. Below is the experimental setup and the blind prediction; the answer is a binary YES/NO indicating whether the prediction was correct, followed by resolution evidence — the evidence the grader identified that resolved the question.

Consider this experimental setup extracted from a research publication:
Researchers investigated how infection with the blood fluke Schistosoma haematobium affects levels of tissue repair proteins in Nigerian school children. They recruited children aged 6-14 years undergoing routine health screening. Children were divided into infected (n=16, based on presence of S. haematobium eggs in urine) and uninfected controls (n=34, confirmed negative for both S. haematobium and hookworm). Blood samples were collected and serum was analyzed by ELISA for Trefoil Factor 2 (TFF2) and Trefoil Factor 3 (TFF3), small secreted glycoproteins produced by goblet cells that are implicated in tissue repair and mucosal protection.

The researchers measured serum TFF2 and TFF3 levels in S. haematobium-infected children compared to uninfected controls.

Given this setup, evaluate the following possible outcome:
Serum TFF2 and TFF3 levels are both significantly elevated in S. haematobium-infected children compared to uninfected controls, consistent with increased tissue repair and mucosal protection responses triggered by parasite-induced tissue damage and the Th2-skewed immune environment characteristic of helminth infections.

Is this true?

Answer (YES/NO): NO